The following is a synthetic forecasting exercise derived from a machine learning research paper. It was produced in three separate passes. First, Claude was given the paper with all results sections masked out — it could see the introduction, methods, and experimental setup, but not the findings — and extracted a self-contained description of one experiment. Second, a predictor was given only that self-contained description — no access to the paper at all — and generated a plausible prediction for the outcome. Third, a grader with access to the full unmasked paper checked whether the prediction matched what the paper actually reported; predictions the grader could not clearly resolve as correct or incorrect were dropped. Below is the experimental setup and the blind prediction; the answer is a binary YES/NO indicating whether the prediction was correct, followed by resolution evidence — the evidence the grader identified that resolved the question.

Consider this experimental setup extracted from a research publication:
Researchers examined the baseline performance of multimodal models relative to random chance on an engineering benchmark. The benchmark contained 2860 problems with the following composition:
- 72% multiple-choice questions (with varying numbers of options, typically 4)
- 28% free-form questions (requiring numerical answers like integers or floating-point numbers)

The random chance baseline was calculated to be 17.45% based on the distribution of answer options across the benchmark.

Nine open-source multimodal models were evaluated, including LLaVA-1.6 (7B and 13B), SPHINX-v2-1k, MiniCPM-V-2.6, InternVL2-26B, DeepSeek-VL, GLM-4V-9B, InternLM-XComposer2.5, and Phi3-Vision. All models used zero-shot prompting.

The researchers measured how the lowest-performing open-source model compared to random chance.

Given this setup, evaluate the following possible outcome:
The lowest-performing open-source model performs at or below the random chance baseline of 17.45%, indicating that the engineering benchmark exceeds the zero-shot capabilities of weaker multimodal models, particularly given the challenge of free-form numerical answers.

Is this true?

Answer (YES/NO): NO